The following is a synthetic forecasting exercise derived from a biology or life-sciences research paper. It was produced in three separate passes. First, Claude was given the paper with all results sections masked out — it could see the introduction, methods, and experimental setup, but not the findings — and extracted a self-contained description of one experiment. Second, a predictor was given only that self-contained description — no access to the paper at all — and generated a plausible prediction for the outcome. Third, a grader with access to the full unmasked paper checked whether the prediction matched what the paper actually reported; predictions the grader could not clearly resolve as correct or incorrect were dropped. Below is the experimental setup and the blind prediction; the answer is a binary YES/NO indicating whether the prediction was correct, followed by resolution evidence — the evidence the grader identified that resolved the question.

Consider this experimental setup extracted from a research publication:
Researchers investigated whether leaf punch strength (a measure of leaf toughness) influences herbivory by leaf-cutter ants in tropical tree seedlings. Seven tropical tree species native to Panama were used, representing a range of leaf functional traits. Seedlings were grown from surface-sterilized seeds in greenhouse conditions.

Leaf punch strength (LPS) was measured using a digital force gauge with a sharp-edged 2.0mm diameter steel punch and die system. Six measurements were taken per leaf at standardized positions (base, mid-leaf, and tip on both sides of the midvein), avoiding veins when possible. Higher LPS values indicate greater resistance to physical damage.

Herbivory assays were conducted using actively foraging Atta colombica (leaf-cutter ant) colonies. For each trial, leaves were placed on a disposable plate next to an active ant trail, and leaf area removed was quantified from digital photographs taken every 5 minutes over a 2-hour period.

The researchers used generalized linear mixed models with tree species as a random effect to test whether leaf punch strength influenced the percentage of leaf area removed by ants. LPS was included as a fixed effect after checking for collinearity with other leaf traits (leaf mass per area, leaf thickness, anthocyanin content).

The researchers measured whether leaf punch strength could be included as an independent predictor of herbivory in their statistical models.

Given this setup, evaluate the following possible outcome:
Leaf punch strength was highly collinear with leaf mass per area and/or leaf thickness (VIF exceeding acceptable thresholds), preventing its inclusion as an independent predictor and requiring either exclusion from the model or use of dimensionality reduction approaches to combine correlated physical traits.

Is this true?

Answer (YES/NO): YES